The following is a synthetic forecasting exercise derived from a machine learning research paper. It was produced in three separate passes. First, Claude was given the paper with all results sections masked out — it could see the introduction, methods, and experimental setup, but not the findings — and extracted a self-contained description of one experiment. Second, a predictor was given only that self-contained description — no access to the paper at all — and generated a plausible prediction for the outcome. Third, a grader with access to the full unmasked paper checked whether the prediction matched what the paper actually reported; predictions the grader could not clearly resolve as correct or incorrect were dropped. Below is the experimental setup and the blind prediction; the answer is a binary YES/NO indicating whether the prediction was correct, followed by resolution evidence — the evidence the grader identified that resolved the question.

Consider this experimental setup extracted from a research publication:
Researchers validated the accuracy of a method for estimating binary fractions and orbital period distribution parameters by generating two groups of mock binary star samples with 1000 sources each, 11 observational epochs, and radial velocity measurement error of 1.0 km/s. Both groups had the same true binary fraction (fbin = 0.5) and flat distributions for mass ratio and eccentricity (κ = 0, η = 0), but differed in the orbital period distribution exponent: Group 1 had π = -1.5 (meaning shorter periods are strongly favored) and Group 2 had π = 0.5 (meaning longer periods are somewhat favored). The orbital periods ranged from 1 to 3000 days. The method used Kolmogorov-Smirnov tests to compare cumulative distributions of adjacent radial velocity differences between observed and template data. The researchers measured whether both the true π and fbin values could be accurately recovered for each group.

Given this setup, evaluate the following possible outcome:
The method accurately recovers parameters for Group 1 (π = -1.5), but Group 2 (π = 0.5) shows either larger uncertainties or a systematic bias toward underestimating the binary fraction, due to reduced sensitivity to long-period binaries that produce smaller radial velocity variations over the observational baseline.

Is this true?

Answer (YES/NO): NO